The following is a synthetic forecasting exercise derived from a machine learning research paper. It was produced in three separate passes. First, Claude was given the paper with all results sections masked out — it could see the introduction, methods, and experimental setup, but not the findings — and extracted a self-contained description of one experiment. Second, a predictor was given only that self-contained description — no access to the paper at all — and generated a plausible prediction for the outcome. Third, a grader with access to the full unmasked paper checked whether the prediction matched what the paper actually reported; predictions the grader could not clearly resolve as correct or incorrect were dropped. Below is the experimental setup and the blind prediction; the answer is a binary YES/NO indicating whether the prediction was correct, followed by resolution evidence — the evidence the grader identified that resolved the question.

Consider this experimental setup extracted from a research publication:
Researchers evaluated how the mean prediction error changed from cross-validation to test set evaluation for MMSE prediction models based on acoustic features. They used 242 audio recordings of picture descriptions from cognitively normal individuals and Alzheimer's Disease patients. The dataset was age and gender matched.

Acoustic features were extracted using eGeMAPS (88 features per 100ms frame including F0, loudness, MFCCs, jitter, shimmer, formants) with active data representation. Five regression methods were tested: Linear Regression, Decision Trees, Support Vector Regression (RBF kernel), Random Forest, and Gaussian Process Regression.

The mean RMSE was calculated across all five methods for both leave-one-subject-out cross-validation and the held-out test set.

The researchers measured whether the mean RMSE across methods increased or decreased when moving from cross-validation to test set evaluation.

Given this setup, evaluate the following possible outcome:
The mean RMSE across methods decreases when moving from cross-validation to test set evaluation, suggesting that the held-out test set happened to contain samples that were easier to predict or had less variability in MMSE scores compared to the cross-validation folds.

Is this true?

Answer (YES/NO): YES